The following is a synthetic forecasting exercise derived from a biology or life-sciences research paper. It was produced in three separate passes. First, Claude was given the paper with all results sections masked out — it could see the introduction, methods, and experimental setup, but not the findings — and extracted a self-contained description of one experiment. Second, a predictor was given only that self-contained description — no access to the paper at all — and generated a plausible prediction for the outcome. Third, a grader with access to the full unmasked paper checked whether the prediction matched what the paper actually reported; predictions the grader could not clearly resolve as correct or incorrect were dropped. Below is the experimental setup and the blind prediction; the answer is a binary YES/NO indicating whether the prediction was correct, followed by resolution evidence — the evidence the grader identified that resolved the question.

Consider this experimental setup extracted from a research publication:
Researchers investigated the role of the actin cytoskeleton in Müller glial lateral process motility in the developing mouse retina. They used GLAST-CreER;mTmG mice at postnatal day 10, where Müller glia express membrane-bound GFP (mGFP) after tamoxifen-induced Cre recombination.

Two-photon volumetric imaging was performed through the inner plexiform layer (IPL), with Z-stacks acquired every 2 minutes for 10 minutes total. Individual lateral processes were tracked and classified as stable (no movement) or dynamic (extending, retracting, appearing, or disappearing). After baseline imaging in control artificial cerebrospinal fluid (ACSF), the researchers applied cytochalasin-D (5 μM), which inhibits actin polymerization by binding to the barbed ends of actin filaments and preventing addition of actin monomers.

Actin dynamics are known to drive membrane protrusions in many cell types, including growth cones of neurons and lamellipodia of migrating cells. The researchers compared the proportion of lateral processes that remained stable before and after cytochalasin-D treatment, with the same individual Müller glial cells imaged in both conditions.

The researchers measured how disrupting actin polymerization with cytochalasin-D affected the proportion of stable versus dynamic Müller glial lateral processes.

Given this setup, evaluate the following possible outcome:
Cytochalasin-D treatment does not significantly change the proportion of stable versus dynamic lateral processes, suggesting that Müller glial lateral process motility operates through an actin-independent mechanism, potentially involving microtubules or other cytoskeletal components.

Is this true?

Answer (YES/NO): NO